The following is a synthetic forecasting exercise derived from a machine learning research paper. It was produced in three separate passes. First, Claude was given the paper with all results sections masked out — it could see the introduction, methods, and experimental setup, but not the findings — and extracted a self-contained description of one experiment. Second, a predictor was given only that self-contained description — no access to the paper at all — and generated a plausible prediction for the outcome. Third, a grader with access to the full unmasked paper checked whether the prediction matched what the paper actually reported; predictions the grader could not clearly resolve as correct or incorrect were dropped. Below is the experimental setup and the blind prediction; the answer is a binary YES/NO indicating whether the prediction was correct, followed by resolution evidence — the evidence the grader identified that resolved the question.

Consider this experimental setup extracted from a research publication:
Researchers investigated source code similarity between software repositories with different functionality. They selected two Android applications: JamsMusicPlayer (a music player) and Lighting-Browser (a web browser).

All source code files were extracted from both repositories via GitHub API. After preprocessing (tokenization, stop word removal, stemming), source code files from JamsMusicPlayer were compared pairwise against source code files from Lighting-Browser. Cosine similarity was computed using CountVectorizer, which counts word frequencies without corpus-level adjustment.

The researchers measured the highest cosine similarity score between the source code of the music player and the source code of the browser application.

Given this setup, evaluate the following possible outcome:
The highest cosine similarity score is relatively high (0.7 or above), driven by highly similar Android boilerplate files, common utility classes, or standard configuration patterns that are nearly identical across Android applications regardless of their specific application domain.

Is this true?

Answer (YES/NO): YES